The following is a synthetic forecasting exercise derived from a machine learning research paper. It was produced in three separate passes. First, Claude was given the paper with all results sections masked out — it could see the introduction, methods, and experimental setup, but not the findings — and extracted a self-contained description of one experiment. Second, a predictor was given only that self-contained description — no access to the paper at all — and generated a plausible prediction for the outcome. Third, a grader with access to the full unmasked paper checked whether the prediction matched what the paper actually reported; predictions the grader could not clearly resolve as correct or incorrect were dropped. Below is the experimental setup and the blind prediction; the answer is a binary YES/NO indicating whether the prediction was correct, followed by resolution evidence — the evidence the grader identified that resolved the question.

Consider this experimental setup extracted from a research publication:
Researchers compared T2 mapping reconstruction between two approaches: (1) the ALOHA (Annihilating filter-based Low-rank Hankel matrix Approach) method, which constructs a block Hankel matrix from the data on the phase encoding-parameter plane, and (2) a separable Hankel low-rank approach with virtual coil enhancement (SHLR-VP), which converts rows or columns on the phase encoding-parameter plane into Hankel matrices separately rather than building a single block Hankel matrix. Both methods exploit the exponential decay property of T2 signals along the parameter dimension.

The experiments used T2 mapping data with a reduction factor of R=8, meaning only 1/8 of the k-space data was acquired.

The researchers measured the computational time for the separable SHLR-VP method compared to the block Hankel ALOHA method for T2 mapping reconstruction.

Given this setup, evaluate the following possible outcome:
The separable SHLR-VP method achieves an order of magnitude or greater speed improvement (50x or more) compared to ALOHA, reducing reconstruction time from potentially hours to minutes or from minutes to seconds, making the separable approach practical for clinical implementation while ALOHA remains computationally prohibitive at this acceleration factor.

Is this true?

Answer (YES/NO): NO